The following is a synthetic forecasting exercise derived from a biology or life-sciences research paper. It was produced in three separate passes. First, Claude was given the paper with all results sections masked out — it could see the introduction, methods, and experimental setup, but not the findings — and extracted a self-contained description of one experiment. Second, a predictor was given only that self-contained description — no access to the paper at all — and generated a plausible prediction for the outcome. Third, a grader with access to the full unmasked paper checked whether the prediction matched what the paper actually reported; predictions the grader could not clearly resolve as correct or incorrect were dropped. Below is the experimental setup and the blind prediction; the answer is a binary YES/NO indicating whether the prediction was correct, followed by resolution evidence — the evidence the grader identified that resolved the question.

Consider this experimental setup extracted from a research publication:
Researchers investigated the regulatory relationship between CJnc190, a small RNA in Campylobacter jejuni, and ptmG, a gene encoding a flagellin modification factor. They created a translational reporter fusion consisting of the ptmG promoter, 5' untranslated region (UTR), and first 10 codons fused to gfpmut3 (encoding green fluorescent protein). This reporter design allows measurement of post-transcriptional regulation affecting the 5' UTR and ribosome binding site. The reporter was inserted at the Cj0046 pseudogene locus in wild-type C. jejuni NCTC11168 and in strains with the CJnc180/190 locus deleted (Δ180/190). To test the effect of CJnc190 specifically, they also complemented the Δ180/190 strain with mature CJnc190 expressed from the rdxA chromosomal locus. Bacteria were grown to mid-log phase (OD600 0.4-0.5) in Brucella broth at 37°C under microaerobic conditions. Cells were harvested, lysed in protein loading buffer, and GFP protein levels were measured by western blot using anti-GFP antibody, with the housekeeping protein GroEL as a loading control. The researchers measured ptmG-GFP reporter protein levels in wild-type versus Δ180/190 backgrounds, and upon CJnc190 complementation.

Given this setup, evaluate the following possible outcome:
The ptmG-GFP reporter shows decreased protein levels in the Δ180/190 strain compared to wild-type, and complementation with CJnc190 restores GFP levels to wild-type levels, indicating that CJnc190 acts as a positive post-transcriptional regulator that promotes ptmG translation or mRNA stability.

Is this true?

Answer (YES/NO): NO